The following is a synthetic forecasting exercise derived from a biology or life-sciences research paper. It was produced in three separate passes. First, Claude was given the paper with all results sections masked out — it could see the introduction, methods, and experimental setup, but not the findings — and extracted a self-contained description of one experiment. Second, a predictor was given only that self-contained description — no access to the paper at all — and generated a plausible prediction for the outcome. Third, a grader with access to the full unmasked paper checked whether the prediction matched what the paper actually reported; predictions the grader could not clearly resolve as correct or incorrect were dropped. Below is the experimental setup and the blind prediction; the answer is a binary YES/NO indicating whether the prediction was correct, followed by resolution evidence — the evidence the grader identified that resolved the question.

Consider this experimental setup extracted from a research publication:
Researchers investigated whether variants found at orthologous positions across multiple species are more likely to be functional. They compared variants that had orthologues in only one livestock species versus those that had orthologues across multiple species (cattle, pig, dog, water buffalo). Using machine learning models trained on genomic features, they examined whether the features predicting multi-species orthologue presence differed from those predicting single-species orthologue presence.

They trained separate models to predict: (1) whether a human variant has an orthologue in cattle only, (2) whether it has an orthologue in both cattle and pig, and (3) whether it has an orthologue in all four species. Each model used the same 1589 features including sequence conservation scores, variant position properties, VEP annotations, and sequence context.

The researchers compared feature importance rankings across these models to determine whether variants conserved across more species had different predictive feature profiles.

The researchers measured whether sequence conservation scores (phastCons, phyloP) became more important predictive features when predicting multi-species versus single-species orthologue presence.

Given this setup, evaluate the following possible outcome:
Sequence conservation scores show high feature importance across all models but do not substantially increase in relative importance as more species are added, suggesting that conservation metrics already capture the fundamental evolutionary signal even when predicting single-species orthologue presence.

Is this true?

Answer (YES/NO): NO